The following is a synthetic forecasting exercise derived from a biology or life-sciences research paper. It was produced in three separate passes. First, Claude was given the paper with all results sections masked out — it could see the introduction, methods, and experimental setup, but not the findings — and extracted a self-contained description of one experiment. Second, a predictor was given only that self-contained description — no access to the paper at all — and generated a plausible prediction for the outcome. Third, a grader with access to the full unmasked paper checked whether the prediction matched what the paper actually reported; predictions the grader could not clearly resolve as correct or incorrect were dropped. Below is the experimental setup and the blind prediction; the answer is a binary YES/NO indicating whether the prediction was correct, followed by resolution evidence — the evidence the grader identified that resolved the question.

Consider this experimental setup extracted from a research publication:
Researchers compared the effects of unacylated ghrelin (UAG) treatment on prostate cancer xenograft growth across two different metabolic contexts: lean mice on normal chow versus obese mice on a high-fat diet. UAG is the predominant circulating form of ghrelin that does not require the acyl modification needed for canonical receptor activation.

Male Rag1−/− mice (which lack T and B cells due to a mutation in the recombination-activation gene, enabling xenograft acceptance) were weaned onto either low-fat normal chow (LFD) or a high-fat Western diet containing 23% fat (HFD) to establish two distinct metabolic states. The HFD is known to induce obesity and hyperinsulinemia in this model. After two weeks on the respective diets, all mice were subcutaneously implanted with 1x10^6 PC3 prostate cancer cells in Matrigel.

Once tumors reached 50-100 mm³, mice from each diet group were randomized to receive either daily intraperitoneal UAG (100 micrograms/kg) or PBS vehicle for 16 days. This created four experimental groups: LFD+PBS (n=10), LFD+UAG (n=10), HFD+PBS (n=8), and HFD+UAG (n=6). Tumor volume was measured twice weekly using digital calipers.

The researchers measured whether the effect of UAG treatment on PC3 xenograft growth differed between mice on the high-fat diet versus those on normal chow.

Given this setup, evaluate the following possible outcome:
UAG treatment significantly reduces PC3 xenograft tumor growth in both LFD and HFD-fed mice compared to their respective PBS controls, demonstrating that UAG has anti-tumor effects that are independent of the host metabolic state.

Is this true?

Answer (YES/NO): NO